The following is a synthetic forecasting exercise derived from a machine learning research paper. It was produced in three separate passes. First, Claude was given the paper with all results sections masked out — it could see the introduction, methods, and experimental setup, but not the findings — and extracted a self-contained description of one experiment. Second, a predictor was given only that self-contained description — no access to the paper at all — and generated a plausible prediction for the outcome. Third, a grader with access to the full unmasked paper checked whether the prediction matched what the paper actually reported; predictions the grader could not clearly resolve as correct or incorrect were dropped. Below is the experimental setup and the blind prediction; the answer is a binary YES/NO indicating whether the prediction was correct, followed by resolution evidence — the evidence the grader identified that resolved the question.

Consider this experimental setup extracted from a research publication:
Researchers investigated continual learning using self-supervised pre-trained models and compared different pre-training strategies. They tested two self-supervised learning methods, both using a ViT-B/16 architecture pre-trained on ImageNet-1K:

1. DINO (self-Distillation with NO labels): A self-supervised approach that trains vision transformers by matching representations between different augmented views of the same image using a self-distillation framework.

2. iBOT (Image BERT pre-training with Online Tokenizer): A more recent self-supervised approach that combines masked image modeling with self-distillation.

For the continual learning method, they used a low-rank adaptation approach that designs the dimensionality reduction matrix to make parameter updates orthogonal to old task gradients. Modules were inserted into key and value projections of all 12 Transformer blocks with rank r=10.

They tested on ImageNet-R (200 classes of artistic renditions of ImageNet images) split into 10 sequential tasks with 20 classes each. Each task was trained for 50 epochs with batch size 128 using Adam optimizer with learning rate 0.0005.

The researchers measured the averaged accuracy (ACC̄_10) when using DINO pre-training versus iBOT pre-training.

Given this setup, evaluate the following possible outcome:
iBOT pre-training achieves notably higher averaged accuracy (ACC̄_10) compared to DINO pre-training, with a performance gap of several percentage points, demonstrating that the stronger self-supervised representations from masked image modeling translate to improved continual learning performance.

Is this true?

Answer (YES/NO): NO